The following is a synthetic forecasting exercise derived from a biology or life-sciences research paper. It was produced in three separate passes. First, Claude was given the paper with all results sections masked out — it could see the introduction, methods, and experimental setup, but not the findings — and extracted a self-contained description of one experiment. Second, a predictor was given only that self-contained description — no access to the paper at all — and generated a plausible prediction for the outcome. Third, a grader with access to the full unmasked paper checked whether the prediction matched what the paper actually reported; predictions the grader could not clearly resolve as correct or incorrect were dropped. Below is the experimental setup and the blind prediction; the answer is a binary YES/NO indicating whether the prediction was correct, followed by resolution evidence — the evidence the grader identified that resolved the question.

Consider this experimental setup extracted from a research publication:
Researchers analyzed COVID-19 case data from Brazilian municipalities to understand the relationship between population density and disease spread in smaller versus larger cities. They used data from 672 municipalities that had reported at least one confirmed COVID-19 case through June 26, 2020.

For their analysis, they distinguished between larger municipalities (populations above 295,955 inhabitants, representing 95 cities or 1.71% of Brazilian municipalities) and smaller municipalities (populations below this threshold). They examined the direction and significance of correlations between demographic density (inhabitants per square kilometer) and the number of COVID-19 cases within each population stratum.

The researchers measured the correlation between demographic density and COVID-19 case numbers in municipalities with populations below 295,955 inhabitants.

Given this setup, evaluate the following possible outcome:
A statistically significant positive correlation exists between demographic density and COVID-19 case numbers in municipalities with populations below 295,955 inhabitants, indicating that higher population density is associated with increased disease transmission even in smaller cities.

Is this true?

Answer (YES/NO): NO